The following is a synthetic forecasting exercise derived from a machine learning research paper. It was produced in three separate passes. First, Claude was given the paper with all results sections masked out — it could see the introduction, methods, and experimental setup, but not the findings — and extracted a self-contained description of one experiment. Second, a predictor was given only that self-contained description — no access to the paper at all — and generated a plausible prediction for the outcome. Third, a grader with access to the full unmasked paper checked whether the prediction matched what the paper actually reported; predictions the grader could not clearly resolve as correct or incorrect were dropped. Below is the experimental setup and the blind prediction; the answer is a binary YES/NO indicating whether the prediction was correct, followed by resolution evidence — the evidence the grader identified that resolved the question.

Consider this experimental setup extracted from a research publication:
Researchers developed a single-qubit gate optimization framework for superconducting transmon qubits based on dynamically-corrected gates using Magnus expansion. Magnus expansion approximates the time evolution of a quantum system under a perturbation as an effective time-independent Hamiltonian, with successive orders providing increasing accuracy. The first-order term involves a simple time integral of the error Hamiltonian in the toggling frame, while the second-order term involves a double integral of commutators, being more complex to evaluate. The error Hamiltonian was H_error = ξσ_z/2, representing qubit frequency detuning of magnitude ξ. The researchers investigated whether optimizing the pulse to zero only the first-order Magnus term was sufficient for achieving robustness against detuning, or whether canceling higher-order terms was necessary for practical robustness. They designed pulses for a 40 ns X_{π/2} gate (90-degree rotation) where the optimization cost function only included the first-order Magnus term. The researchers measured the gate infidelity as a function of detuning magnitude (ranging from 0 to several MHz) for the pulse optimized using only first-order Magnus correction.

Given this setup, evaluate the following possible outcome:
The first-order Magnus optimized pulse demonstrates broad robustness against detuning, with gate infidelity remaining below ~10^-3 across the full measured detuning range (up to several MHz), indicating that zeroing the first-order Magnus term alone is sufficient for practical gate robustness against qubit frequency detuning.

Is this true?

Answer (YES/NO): NO